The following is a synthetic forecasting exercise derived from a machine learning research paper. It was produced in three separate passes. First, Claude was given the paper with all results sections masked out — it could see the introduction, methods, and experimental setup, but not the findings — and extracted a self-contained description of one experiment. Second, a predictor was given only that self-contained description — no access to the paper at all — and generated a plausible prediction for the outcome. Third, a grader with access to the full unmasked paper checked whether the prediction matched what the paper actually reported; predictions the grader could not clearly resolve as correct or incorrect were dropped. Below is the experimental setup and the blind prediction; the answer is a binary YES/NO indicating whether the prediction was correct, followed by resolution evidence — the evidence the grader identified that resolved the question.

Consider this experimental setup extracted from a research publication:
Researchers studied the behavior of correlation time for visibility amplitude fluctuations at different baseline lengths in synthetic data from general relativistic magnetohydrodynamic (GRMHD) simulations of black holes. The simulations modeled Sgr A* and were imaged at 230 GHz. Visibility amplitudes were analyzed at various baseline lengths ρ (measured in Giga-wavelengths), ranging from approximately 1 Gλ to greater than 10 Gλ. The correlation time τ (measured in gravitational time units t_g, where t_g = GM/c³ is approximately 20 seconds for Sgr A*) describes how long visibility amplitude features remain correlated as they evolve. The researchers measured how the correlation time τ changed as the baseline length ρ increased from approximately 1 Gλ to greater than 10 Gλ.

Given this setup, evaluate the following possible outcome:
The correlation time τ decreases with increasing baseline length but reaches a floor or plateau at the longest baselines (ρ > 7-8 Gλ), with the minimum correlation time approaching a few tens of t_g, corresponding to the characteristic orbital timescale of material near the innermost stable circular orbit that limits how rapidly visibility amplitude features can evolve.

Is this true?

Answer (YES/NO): NO